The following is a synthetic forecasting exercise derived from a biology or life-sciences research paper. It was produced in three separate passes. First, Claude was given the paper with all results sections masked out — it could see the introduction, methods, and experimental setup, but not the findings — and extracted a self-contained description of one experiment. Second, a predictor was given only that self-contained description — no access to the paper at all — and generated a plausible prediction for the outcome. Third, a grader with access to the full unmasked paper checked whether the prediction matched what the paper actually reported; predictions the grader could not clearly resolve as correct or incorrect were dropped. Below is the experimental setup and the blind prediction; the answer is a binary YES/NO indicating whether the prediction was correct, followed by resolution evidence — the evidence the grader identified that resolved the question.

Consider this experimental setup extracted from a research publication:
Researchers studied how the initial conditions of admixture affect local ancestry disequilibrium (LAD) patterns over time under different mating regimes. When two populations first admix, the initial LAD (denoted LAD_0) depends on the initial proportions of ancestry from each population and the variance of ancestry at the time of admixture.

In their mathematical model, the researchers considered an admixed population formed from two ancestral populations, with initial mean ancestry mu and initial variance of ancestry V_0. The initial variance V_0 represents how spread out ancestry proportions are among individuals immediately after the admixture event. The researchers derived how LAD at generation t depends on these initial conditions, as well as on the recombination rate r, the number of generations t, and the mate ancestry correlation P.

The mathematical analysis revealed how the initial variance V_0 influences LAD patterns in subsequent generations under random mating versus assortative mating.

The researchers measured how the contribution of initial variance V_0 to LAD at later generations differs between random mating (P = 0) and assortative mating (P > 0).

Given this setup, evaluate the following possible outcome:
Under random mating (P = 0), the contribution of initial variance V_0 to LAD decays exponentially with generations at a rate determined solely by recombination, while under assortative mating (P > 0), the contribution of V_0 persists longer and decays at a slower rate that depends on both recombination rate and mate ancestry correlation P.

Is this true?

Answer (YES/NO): YES